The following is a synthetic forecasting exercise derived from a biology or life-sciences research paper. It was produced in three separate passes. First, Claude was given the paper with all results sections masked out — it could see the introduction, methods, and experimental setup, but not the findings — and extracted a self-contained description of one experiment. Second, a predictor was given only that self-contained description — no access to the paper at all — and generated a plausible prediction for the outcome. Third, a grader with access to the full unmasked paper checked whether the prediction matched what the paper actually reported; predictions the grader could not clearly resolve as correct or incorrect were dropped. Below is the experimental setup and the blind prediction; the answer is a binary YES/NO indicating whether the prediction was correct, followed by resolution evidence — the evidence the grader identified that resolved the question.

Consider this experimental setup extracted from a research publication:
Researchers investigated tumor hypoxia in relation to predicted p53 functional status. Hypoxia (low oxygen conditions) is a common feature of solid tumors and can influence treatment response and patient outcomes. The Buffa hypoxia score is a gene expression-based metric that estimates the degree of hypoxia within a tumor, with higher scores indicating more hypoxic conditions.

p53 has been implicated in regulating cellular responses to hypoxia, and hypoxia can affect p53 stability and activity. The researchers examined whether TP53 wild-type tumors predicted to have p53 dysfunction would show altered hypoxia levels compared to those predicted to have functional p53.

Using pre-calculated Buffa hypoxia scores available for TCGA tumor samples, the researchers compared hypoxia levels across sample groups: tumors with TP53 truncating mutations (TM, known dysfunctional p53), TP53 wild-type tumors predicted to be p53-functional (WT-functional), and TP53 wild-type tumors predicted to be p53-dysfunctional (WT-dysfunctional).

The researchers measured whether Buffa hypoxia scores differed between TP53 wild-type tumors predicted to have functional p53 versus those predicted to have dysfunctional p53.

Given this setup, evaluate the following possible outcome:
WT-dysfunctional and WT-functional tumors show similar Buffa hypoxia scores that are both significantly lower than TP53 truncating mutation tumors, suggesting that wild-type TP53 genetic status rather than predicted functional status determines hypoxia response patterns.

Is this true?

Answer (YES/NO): NO